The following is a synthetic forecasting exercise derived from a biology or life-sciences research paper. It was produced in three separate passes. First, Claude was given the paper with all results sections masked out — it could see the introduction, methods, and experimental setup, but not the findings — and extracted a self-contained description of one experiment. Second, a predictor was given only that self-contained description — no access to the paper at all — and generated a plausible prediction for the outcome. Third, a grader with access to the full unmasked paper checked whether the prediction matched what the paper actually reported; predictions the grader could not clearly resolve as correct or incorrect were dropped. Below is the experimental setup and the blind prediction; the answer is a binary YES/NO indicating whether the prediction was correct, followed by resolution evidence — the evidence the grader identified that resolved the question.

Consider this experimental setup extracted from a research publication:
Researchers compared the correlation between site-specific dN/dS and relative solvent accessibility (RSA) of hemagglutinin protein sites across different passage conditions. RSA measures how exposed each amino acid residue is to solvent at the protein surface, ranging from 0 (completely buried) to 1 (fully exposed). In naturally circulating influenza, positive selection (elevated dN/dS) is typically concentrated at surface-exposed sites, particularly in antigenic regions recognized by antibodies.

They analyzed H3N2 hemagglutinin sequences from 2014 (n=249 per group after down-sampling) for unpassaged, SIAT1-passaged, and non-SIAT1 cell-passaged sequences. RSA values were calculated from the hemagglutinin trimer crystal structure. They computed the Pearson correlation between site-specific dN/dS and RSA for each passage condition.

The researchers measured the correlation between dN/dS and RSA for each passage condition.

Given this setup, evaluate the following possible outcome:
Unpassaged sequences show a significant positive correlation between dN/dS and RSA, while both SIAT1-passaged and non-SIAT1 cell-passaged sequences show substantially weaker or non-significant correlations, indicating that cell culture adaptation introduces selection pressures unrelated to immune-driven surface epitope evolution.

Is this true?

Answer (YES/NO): NO